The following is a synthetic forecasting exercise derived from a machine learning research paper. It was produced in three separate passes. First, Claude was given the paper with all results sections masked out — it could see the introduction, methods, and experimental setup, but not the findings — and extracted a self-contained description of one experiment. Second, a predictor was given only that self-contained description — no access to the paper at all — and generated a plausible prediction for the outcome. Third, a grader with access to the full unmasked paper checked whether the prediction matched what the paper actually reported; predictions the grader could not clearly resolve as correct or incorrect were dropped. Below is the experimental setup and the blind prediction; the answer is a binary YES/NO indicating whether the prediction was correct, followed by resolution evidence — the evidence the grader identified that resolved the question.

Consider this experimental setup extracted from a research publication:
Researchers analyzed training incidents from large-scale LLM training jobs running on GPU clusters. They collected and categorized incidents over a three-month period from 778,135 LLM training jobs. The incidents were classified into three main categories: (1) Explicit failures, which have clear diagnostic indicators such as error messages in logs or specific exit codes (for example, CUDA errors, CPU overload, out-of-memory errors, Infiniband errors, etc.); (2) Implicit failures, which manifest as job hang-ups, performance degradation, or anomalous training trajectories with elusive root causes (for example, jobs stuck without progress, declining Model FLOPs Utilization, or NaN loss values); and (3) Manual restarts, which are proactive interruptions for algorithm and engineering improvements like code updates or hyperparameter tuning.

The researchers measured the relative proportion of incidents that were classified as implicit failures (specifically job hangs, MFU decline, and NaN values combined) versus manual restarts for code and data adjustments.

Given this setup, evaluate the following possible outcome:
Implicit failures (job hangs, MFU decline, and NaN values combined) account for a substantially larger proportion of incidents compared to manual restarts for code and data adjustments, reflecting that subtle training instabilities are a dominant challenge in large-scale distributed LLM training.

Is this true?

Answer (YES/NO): NO